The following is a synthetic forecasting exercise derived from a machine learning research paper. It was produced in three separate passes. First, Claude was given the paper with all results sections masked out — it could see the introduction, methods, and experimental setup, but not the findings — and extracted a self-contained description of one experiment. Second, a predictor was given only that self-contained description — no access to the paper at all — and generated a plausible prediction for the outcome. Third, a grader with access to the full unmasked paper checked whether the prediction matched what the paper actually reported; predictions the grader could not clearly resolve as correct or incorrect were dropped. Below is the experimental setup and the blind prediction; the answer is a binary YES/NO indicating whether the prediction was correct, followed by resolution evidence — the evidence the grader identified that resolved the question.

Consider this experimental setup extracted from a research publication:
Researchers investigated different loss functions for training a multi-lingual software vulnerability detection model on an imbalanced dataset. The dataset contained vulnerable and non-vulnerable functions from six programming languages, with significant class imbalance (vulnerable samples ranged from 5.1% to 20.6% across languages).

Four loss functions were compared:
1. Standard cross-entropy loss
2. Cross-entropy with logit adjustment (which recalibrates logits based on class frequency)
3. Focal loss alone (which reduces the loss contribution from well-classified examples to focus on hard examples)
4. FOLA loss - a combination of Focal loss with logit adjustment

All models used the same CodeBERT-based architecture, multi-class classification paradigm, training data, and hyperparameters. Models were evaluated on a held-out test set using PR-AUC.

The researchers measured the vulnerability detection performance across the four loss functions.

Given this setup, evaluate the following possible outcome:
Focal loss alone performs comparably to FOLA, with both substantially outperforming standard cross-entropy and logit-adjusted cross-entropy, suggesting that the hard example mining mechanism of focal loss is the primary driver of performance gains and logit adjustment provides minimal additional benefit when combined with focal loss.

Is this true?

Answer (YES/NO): NO